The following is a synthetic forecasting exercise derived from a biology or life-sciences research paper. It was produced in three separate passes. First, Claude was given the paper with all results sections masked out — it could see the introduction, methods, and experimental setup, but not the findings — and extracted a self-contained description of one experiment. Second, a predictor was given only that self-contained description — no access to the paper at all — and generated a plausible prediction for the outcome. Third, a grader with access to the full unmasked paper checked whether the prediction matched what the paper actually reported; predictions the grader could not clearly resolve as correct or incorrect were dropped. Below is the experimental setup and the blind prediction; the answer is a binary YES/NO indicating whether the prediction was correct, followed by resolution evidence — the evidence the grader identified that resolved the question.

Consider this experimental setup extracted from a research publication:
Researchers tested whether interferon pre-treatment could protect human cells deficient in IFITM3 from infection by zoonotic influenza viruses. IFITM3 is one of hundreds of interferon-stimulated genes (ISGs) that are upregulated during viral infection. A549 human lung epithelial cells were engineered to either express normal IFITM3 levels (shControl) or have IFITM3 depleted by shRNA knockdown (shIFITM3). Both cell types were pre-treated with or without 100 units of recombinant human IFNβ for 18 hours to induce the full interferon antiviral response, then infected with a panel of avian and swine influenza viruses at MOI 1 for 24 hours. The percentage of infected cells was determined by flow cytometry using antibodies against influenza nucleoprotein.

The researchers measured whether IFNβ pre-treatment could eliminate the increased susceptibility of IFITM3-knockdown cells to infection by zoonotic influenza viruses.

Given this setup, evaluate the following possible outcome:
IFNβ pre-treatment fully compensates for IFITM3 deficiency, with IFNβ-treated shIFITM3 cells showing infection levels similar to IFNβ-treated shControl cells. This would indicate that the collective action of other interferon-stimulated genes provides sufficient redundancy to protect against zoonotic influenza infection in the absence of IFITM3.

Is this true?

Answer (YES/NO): NO